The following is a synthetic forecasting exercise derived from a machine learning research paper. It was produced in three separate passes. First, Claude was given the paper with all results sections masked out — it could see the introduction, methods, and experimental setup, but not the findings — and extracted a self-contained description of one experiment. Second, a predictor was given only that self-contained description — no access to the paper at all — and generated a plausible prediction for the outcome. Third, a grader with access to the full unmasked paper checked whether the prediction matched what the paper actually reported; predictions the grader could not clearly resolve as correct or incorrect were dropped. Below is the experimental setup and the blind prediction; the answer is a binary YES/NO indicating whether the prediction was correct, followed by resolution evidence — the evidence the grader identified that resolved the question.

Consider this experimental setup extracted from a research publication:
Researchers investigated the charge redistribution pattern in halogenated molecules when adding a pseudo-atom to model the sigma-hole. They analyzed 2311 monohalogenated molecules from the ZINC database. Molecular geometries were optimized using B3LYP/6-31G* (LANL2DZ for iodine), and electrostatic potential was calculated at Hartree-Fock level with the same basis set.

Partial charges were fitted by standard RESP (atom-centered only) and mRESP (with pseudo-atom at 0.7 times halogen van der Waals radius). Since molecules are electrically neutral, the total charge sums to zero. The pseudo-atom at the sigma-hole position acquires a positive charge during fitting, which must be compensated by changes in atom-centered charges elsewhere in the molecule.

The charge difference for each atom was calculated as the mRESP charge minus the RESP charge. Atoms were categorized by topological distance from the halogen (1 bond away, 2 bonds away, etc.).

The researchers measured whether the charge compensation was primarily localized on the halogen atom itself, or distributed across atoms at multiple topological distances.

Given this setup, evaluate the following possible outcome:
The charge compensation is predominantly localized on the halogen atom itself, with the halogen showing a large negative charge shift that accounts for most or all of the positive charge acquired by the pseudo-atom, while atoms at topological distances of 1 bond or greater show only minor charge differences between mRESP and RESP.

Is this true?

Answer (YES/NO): NO